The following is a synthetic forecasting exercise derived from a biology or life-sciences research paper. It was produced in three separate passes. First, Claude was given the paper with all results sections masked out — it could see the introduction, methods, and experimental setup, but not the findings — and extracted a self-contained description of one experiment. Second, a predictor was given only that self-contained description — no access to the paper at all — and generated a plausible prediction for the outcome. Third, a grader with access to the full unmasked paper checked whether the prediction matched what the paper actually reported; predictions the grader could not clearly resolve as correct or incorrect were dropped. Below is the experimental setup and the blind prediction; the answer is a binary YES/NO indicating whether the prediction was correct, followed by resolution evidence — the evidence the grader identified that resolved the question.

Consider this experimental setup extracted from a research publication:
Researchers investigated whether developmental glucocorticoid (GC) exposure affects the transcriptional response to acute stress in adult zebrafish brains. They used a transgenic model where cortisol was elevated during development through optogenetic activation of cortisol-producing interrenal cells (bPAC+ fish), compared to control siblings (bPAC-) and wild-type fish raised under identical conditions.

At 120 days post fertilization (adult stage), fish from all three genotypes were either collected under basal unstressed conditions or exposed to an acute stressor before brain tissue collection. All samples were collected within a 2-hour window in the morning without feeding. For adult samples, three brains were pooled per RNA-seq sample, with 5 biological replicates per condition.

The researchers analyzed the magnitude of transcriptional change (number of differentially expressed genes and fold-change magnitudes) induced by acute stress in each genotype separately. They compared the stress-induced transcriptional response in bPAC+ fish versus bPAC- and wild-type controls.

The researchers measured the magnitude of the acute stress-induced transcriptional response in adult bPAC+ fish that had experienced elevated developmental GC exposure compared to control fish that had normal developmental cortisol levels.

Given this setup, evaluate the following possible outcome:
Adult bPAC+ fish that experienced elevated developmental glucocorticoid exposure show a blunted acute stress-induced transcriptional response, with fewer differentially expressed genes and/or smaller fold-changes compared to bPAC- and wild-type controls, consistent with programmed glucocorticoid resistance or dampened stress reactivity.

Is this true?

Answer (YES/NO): NO